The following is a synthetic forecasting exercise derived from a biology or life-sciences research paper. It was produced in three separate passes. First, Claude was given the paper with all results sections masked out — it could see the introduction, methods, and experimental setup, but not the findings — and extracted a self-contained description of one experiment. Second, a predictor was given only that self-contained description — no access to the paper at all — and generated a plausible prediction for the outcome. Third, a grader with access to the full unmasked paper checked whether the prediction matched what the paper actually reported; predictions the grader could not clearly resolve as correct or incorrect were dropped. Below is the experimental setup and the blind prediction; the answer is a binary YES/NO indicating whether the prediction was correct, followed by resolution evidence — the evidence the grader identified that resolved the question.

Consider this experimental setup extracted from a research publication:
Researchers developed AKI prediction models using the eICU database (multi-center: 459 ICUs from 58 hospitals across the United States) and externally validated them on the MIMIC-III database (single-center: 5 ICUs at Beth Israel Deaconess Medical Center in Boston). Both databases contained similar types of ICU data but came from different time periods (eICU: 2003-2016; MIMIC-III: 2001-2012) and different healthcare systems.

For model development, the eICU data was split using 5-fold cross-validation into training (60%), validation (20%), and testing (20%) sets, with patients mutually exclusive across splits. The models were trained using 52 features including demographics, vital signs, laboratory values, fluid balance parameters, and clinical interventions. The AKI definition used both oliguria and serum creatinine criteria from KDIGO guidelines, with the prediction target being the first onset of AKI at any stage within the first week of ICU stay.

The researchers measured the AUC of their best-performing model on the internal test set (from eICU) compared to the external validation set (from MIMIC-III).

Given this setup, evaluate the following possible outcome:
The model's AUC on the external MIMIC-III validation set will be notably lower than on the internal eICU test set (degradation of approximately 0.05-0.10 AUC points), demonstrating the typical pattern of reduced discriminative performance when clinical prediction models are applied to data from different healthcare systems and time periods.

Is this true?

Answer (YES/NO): NO